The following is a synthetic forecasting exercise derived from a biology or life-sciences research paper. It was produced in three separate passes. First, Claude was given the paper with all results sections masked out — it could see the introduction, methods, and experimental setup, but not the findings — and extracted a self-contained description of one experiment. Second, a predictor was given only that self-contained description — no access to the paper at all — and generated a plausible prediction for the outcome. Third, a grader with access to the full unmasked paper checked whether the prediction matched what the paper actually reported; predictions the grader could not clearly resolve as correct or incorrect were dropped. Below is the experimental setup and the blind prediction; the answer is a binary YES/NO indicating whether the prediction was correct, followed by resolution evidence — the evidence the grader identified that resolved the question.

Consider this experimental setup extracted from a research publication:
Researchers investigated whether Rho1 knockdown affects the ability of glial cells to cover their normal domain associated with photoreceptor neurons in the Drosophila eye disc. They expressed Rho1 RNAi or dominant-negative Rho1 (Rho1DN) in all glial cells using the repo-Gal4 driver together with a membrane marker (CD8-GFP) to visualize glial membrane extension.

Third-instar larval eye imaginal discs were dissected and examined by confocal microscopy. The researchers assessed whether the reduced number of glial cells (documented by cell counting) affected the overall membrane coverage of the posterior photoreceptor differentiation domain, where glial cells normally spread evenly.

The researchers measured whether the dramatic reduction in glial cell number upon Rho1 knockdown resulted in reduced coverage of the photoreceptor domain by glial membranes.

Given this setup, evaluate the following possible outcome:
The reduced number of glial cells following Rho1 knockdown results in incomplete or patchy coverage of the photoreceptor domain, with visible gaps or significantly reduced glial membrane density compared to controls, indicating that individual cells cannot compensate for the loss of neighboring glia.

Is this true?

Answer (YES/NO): NO